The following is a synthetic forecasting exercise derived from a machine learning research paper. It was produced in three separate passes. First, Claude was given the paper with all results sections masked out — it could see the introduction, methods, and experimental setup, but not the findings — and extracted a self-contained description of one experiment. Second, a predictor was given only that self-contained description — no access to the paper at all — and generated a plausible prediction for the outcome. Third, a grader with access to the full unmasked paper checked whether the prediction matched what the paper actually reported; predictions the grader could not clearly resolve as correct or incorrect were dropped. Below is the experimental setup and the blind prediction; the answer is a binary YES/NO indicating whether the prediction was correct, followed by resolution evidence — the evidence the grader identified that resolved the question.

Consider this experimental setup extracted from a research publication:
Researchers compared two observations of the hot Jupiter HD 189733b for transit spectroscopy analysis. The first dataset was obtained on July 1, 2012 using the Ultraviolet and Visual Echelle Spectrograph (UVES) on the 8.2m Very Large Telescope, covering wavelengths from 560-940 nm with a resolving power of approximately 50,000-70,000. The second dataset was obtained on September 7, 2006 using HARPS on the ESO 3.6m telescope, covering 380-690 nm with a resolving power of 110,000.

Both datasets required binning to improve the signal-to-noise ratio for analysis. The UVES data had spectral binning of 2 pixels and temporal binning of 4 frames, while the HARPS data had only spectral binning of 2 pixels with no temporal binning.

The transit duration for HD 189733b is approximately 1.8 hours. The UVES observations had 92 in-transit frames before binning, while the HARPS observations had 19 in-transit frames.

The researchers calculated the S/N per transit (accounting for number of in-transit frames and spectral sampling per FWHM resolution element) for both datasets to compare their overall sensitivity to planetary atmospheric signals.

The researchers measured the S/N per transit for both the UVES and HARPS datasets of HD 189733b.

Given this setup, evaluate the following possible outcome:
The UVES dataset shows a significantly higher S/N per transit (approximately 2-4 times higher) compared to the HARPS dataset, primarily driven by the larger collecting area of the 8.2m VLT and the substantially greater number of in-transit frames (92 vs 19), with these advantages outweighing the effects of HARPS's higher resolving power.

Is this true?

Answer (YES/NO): YES